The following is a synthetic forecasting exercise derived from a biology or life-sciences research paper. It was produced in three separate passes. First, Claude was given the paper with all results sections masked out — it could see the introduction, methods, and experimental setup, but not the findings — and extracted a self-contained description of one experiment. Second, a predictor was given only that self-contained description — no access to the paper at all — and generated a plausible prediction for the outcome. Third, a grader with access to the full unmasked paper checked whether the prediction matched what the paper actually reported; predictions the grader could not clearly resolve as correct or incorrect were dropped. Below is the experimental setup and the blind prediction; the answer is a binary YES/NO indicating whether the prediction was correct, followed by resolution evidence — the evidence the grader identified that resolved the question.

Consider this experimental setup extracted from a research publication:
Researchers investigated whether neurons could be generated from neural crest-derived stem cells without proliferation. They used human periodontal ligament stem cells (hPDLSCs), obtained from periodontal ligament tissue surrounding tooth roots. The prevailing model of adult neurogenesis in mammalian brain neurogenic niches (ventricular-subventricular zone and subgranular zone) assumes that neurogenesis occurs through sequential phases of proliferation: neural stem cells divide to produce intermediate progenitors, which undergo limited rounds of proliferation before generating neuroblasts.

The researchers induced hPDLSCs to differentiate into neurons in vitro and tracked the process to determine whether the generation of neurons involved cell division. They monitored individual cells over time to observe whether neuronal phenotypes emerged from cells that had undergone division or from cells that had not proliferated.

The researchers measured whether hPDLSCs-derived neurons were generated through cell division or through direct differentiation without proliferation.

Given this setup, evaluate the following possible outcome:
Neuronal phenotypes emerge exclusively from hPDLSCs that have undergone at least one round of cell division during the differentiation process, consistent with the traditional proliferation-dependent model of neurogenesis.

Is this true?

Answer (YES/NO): NO